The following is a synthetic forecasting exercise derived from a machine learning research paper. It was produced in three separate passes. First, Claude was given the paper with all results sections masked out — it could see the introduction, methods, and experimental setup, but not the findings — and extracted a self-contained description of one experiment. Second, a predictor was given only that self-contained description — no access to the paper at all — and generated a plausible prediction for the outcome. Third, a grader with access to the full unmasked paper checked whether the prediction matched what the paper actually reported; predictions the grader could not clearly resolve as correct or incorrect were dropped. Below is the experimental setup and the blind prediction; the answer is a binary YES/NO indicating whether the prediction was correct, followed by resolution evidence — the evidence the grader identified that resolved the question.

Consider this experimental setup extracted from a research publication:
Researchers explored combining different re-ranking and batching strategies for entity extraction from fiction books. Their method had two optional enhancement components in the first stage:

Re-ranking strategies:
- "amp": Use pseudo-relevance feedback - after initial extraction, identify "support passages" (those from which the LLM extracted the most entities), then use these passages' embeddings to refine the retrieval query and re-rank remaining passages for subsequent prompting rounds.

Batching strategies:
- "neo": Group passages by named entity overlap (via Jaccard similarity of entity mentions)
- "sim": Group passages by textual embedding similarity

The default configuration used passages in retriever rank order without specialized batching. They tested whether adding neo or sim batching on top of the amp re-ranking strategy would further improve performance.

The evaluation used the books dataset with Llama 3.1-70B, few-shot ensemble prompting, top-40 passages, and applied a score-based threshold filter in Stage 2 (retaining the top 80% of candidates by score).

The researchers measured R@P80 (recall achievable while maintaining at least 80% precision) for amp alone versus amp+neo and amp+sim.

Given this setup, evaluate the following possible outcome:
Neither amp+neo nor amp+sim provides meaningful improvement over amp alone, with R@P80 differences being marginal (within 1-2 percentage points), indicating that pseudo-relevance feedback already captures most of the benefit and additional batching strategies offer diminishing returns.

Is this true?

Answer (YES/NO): NO